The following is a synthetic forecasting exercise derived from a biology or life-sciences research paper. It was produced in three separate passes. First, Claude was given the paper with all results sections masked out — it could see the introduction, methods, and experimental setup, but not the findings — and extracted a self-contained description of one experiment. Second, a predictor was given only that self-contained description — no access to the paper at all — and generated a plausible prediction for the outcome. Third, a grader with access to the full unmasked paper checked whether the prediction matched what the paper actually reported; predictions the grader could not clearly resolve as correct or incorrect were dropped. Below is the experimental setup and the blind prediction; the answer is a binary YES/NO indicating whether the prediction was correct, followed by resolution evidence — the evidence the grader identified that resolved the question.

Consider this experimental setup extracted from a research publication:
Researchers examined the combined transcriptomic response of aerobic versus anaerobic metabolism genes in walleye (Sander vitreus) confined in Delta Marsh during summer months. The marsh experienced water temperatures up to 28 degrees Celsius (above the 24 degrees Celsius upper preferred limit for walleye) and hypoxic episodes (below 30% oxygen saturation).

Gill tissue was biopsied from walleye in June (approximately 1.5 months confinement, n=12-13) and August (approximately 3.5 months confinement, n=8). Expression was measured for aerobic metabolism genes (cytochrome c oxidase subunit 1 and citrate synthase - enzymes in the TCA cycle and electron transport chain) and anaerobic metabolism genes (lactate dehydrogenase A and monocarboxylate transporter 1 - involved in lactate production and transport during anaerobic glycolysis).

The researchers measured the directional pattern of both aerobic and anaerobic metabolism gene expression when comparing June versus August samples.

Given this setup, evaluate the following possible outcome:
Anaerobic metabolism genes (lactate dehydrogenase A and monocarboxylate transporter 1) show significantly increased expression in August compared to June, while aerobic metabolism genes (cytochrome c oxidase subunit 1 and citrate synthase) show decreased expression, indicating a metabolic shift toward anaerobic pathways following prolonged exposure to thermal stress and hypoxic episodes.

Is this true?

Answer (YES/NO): NO